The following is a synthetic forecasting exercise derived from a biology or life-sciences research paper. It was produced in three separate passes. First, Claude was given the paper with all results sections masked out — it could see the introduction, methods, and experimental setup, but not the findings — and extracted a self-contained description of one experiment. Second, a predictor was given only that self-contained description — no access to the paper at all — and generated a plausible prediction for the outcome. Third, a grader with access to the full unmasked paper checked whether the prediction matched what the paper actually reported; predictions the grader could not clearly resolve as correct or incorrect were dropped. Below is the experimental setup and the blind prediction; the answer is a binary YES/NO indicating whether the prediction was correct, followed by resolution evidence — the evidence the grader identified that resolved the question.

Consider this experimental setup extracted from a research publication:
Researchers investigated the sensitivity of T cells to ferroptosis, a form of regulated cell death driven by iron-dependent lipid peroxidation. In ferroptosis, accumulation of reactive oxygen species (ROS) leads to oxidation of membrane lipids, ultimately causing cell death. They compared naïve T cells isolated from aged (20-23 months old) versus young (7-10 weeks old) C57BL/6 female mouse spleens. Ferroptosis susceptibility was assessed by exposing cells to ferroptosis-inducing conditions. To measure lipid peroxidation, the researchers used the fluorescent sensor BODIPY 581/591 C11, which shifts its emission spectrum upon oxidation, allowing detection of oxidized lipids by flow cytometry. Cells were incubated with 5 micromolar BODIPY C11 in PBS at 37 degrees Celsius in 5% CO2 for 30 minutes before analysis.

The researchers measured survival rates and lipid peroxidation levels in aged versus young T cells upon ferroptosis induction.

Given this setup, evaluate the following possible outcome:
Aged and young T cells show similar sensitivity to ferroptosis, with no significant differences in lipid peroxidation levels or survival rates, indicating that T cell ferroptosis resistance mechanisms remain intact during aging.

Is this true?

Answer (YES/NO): NO